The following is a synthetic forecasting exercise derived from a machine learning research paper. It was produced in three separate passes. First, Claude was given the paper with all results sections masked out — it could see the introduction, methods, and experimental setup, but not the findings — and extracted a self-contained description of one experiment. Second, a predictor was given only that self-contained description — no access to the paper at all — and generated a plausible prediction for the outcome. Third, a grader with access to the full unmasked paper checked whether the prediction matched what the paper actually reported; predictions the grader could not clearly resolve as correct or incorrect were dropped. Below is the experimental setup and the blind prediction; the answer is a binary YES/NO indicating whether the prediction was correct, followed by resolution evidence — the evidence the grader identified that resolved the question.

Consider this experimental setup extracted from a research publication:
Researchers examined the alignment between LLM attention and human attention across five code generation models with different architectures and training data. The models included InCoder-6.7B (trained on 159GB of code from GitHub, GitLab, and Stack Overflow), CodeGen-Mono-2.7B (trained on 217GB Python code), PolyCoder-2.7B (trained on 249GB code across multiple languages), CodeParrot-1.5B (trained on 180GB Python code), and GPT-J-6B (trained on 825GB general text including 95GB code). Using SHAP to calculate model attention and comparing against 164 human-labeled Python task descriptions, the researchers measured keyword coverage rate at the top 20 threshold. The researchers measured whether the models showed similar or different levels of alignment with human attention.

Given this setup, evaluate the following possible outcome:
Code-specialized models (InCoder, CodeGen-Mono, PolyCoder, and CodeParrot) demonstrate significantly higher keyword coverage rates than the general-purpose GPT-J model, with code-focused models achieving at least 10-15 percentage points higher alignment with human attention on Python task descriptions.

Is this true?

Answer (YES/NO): NO